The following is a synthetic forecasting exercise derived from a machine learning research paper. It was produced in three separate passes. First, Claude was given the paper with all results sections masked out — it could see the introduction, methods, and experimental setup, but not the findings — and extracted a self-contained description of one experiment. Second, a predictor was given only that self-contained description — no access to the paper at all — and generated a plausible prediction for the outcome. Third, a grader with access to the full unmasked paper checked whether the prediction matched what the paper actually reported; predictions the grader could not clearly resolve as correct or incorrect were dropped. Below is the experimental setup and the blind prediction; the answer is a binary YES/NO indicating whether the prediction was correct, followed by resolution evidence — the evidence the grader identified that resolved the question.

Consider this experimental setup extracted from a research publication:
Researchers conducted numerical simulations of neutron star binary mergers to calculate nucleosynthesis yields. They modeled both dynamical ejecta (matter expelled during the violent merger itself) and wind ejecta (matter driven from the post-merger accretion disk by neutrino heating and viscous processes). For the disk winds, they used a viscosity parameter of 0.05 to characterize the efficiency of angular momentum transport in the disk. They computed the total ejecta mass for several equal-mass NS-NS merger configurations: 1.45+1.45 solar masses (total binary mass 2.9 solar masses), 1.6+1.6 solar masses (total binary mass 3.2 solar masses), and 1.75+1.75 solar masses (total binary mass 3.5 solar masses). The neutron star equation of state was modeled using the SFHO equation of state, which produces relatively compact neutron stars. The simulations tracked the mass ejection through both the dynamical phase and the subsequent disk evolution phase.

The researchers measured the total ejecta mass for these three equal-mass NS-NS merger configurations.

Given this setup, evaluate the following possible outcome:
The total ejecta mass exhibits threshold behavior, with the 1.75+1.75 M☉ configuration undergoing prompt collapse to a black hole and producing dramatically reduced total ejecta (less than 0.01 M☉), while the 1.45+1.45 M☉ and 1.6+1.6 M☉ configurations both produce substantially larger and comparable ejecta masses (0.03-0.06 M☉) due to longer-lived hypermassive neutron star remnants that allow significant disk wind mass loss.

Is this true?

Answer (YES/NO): NO